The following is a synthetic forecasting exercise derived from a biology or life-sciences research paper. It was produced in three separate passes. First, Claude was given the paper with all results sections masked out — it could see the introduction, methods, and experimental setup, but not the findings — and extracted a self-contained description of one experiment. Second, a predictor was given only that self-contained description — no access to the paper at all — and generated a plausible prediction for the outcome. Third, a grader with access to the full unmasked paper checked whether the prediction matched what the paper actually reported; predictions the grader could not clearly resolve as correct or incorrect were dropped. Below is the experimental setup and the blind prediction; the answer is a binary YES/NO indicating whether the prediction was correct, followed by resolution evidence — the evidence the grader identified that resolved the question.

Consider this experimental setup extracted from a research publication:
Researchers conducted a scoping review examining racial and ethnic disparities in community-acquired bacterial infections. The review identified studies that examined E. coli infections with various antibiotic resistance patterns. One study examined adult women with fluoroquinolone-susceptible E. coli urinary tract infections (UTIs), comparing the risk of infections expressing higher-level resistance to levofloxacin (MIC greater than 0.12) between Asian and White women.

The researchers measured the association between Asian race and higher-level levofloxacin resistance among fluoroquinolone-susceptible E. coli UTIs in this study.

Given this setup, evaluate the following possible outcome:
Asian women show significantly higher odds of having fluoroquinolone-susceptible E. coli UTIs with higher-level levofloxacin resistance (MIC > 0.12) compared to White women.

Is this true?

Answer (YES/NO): YES